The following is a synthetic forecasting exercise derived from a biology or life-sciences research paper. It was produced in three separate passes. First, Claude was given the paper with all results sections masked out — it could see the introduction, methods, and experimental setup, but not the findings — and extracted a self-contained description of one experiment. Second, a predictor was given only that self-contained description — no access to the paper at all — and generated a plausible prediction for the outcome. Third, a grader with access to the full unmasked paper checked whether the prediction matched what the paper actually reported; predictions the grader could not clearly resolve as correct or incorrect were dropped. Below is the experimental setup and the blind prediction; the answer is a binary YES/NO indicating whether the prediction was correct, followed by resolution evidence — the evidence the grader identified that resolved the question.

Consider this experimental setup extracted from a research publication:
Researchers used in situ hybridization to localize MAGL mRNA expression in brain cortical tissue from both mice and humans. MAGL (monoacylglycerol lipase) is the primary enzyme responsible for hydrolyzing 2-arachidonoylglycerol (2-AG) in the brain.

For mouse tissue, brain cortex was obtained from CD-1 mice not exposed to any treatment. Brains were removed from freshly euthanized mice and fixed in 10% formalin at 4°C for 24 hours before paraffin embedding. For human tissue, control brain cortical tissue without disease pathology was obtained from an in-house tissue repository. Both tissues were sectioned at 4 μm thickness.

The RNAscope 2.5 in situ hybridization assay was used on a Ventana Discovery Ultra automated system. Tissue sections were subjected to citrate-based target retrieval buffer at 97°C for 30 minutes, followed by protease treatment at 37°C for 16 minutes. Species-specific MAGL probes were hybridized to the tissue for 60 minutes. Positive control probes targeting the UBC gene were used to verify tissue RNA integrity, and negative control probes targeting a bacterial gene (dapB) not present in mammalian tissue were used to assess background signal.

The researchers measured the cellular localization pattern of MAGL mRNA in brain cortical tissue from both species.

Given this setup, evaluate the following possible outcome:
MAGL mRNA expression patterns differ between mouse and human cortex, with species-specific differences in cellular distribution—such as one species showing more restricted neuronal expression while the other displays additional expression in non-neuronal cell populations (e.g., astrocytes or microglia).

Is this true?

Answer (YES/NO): NO